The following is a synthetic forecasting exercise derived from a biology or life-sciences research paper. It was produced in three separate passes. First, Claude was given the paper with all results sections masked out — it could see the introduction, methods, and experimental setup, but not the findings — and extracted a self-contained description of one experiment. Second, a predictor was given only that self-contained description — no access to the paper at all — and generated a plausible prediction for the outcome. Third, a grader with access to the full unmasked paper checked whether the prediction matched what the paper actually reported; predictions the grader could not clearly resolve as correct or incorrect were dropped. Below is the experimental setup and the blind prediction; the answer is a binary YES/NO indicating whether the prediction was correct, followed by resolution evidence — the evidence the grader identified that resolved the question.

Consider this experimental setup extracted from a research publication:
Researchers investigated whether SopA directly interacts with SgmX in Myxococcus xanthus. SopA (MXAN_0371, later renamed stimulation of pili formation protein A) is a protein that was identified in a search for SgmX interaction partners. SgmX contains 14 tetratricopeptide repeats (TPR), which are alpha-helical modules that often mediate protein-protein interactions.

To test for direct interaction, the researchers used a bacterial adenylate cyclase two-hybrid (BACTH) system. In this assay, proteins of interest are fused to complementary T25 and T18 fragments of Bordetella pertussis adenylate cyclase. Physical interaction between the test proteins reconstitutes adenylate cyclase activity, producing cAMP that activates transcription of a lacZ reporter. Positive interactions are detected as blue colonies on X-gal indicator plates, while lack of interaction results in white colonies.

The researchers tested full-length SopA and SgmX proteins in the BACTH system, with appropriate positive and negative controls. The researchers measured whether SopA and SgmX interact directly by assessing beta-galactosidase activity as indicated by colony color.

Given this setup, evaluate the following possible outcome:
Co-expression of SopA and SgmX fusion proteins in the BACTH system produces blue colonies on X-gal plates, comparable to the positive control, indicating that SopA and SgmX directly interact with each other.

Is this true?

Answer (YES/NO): YES